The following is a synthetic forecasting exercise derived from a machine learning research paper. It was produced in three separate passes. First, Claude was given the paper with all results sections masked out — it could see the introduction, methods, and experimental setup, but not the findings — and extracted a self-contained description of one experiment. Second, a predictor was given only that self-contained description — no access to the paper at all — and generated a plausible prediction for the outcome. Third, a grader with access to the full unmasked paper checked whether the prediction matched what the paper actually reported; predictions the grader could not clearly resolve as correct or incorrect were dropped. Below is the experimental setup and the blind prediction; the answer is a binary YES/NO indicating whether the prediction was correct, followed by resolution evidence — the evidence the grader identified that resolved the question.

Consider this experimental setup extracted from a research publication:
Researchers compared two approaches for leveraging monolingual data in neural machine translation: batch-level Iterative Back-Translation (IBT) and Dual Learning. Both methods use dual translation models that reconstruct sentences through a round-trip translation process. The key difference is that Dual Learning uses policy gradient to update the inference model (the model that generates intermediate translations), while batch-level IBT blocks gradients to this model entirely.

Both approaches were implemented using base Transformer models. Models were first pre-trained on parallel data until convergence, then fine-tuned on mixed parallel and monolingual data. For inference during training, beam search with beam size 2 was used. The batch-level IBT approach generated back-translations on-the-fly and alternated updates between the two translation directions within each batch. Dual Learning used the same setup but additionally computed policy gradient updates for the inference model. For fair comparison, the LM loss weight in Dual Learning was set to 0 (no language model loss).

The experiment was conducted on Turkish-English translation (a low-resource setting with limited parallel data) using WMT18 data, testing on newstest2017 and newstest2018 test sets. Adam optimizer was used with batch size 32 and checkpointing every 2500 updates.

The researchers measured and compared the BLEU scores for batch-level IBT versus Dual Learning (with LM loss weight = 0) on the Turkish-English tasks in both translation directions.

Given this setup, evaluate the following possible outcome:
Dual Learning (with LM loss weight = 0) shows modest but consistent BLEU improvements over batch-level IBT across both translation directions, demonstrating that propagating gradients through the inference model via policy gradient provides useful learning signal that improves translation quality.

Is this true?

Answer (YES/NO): NO